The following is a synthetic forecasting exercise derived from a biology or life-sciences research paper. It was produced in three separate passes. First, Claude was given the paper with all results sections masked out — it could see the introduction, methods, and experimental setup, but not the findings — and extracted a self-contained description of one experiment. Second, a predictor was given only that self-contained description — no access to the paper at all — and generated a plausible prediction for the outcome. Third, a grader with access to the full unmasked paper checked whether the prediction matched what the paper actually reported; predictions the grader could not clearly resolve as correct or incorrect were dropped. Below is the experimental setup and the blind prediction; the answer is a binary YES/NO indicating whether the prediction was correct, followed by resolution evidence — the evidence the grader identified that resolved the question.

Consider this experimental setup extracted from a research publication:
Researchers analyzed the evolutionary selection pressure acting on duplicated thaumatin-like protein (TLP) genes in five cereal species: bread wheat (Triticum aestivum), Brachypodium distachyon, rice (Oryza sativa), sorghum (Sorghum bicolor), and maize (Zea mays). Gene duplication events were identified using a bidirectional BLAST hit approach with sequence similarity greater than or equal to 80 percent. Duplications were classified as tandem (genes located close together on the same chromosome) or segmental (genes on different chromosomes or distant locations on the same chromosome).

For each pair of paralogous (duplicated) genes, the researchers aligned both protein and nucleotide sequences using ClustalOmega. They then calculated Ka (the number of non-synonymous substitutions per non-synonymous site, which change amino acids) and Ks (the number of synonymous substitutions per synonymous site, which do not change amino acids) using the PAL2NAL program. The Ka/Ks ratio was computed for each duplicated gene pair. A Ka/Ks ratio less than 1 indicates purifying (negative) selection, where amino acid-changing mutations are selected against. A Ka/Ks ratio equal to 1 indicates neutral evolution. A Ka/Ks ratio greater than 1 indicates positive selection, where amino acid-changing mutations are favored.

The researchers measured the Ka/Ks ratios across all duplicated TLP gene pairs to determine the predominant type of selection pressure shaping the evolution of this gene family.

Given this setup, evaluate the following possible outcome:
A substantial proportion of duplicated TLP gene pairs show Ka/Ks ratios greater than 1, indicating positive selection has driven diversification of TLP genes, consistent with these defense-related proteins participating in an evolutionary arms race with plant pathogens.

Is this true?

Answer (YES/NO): NO